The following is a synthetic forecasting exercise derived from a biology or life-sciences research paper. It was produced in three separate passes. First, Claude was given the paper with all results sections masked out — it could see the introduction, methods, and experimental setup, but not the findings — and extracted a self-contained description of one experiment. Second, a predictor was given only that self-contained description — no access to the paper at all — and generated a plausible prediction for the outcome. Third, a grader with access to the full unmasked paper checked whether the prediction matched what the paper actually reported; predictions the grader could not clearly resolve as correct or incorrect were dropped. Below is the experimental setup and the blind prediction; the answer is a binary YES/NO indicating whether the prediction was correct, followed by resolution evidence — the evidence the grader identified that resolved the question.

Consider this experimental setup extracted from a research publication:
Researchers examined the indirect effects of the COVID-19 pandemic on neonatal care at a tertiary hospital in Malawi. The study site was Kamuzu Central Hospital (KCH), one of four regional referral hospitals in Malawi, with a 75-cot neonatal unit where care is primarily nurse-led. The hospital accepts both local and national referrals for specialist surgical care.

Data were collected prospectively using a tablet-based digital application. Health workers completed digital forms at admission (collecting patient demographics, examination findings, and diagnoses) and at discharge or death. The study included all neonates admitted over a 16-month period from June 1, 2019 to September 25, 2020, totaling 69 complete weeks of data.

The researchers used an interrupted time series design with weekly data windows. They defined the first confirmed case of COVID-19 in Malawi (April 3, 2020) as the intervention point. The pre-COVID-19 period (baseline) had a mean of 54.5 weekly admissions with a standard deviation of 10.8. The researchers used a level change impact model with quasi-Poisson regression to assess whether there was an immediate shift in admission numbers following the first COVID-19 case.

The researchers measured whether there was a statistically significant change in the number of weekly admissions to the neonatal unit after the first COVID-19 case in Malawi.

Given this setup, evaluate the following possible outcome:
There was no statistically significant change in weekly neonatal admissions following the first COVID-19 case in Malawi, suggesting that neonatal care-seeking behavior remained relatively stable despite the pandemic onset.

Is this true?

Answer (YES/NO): NO